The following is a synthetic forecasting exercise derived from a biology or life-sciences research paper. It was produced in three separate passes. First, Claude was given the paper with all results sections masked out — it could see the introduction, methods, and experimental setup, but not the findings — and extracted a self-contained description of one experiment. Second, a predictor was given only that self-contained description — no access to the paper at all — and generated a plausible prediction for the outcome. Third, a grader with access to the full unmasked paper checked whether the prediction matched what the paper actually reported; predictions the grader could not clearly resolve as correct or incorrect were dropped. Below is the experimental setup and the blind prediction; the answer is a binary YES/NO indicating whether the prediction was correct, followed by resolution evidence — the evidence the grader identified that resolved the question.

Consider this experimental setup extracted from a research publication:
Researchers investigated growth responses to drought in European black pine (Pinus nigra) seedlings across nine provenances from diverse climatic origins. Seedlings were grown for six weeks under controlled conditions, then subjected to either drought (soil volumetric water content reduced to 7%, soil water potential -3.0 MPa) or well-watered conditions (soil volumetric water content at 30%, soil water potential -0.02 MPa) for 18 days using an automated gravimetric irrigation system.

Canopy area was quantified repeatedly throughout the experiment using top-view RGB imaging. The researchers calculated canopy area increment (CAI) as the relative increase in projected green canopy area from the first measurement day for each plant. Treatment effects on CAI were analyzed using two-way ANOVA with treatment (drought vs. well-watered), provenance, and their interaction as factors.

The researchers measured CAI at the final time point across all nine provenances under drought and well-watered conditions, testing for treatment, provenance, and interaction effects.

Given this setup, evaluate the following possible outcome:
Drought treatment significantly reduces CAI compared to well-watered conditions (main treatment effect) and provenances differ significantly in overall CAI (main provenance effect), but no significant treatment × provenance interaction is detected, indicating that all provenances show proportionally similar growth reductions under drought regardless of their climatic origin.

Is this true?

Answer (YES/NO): YES